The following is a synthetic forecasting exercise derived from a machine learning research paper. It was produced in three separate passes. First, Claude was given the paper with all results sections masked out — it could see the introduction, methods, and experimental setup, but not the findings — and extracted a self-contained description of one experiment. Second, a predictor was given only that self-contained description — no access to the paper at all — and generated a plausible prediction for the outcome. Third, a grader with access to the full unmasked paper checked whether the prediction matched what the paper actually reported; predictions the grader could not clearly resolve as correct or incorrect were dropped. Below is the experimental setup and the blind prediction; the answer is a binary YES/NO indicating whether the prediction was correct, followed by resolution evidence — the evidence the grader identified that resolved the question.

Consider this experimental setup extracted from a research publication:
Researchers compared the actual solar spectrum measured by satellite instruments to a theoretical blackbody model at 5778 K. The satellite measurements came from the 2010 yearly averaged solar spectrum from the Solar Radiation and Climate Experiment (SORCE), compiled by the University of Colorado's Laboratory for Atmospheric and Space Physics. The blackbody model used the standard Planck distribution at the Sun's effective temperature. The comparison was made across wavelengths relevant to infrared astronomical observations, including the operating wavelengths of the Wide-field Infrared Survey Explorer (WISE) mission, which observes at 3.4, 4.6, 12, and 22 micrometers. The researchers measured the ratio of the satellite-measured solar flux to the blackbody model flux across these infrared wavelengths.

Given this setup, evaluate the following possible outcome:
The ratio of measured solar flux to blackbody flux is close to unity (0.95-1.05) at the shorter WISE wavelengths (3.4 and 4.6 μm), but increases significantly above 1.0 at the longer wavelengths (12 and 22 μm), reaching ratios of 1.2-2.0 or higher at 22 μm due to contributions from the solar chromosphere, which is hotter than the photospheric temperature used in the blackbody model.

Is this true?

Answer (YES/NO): NO